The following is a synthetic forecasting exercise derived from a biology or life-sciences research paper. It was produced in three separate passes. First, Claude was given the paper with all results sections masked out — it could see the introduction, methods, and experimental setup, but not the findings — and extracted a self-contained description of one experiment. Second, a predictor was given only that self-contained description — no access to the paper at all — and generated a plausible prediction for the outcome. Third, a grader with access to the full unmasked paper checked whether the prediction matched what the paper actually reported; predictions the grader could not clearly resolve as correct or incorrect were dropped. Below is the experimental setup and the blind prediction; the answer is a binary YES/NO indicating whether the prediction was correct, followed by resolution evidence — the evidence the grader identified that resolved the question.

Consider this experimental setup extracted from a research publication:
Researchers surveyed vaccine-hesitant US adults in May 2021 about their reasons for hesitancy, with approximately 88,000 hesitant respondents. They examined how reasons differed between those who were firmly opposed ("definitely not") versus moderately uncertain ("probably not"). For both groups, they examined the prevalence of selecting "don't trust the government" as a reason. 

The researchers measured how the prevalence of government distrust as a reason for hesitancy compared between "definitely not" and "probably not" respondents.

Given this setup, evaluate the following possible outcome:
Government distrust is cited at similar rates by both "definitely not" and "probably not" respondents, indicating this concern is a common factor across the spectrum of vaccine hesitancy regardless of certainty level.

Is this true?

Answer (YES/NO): NO